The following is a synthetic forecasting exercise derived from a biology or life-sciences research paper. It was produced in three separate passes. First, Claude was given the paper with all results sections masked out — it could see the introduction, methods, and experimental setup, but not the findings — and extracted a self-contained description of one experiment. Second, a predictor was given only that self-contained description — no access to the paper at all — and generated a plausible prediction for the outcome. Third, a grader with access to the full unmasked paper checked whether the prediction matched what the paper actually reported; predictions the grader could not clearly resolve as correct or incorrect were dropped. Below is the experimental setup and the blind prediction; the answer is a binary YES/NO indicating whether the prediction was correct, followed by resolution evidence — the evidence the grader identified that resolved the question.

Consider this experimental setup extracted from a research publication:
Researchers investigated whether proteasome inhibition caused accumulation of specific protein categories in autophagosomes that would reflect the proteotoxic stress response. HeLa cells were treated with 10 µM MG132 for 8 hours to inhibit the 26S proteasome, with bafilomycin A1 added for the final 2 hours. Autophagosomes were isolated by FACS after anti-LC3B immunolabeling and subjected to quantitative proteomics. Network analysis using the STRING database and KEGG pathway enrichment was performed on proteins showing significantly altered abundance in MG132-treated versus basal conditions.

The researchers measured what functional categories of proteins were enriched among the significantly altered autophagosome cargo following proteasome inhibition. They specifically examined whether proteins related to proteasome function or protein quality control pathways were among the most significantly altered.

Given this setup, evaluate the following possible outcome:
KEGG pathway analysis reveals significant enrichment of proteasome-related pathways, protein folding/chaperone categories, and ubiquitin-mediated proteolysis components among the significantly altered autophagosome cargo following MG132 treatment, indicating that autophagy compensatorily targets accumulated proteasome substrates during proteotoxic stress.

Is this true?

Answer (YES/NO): NO